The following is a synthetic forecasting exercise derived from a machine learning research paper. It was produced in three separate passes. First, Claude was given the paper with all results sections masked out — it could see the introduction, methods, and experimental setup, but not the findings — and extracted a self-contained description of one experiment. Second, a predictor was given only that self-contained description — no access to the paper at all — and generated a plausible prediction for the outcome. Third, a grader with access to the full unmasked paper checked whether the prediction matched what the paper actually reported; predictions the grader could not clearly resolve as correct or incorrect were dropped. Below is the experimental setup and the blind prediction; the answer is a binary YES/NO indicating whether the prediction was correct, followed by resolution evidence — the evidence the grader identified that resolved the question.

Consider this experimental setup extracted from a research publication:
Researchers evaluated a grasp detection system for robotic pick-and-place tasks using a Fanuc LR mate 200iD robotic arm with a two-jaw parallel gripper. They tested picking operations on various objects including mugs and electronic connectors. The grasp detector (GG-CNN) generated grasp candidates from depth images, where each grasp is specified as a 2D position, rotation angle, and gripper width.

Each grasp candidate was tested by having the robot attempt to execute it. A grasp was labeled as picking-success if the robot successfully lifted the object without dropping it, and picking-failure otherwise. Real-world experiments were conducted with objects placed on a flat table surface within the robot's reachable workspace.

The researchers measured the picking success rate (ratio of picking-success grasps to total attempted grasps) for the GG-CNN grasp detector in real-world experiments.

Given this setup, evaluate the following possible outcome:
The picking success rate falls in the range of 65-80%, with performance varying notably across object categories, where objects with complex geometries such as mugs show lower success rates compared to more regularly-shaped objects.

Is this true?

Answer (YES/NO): NO